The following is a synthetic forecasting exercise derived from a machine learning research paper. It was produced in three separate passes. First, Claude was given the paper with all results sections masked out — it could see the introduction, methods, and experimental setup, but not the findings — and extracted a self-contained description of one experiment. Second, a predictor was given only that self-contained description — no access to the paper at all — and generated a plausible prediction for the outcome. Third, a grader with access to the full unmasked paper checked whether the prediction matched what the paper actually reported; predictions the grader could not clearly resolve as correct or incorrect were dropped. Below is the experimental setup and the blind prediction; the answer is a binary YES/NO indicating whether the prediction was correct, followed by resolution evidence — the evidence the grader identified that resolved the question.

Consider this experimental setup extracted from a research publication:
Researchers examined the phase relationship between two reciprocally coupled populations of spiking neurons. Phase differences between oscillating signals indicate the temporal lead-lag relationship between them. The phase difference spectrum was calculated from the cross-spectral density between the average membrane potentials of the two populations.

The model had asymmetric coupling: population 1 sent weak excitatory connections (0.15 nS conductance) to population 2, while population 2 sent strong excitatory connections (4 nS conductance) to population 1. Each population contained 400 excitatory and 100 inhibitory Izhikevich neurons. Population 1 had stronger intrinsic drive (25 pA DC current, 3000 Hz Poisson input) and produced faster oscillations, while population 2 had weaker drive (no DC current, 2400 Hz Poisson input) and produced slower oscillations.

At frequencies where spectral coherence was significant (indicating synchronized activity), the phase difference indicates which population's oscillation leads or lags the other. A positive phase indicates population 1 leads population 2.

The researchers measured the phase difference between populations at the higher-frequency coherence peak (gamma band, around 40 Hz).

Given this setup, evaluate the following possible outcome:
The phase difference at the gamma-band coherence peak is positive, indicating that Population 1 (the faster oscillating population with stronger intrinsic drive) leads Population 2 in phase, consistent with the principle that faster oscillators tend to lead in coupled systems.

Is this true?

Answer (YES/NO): YES